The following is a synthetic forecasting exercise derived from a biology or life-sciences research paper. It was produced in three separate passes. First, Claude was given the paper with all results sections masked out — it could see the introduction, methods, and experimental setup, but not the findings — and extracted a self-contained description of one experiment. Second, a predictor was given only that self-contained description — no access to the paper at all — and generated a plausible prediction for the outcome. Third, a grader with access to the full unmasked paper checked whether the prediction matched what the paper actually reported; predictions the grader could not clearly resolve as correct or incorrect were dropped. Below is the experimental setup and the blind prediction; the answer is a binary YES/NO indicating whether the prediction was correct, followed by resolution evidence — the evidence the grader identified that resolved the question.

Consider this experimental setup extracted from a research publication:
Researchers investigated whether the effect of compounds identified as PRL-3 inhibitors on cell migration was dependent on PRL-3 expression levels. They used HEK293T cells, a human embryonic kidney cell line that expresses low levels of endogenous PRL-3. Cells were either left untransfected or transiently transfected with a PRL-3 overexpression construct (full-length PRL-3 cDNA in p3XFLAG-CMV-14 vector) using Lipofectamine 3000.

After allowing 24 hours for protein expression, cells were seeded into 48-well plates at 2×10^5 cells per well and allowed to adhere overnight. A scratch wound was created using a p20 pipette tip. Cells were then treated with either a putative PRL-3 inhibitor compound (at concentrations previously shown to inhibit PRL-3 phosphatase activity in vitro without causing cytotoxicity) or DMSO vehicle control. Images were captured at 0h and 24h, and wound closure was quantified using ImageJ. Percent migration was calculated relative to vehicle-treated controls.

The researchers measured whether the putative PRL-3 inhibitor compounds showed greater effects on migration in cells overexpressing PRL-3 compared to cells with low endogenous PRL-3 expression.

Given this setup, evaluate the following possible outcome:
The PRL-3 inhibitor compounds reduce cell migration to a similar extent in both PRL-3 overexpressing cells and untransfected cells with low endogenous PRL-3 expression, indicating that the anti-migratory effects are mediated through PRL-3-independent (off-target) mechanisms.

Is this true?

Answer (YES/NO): NO